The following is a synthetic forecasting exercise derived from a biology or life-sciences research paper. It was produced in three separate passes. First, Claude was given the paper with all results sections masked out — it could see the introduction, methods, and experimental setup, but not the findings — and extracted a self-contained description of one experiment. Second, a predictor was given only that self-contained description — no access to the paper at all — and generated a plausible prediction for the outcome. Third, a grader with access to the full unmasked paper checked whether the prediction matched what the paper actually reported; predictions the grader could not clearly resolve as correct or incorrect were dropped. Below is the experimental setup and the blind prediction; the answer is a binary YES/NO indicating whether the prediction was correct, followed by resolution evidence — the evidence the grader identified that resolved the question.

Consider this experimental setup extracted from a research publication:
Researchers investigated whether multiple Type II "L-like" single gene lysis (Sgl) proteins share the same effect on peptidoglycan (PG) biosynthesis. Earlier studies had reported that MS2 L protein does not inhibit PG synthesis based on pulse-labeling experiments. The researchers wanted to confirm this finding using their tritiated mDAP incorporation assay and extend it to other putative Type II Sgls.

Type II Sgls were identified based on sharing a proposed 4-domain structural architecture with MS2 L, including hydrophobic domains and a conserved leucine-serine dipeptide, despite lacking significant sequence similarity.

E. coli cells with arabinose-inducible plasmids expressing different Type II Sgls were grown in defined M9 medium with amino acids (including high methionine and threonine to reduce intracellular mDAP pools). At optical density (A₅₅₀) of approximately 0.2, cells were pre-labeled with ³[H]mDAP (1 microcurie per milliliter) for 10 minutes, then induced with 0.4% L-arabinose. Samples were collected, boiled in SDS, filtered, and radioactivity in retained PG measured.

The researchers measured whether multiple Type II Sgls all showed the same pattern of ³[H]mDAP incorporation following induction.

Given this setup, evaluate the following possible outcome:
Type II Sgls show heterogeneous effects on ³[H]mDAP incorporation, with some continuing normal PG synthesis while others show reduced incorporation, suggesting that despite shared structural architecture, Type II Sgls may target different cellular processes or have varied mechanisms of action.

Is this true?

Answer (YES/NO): NO